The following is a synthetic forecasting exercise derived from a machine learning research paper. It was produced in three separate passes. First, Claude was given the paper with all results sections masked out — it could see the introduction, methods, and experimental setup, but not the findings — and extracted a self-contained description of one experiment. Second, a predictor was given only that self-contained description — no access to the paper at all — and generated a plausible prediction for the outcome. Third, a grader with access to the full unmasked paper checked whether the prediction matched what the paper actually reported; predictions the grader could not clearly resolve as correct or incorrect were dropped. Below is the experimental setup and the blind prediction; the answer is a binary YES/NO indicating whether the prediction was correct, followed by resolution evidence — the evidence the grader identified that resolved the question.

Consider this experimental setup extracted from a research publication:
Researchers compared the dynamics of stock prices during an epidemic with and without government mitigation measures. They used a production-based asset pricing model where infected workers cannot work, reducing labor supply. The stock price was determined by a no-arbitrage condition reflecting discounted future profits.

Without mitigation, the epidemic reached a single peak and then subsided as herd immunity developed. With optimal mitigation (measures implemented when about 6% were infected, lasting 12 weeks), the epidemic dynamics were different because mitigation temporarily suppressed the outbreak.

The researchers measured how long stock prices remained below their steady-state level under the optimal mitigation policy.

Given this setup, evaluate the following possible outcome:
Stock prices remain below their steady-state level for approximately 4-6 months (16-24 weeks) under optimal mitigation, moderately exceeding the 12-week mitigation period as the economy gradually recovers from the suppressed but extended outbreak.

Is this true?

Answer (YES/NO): YES